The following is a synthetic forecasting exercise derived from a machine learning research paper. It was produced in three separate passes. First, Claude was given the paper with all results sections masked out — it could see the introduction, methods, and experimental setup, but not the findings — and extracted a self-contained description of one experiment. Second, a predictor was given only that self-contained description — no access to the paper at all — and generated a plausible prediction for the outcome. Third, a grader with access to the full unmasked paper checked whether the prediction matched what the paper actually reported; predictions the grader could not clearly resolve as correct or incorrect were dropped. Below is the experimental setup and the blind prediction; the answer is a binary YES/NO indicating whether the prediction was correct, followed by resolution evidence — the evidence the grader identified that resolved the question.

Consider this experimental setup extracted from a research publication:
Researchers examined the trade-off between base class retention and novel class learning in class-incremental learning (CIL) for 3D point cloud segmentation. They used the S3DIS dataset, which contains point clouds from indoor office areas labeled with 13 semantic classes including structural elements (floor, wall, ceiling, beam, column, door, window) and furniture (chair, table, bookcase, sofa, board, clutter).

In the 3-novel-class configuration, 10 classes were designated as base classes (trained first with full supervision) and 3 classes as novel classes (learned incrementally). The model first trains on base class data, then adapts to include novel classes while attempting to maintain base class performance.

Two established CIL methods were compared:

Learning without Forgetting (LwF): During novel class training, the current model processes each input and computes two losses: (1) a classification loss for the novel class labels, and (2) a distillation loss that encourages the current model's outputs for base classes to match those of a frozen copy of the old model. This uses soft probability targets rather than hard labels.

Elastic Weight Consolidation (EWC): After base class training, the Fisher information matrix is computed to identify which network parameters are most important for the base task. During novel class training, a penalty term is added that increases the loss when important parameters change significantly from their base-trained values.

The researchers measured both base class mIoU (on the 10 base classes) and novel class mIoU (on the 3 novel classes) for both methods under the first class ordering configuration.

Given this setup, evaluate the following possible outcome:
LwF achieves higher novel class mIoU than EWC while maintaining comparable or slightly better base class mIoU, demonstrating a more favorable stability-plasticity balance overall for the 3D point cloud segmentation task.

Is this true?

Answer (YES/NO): NO